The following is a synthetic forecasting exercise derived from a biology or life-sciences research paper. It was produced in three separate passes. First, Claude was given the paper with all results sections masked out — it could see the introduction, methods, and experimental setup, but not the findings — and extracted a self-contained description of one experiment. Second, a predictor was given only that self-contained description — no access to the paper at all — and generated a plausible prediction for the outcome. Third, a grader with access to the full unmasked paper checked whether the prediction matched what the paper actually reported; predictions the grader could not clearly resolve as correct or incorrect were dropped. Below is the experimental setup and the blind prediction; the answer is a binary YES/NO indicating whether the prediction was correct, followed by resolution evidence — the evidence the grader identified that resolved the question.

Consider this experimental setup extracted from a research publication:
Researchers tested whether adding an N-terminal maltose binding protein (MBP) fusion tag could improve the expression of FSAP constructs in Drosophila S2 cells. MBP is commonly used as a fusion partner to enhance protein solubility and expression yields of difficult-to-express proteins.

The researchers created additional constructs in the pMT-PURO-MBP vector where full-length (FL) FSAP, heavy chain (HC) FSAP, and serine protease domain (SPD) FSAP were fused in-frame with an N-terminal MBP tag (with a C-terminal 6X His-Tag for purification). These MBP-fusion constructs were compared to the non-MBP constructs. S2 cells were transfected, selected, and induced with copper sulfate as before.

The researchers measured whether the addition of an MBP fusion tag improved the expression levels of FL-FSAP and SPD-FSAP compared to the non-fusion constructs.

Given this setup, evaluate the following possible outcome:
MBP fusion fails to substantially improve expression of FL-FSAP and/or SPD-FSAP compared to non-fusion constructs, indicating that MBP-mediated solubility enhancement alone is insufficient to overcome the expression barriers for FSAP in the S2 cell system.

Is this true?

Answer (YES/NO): YES